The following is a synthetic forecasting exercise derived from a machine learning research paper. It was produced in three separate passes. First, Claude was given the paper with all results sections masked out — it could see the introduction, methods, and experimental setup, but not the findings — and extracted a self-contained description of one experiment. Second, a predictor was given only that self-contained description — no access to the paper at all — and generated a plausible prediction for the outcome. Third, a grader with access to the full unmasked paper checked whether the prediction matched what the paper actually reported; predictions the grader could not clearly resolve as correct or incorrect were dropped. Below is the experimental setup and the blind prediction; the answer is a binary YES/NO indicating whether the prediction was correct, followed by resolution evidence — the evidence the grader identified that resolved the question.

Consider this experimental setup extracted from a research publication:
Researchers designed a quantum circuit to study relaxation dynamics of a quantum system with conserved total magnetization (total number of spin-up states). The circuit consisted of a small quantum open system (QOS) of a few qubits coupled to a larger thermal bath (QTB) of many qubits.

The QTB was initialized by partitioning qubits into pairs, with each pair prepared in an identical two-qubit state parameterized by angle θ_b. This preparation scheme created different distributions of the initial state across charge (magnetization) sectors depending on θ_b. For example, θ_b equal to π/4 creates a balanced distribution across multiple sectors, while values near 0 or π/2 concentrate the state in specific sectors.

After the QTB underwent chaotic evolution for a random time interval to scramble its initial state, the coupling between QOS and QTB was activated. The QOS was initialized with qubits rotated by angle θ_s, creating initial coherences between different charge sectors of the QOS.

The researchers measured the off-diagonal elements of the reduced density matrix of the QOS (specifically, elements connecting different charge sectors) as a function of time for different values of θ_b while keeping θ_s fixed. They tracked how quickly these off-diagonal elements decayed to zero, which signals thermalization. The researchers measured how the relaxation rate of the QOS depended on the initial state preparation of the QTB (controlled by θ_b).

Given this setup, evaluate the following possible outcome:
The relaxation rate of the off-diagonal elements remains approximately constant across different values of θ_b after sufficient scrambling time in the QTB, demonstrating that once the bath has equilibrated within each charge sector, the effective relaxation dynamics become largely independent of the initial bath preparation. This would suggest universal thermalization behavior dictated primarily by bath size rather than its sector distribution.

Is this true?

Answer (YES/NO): NO